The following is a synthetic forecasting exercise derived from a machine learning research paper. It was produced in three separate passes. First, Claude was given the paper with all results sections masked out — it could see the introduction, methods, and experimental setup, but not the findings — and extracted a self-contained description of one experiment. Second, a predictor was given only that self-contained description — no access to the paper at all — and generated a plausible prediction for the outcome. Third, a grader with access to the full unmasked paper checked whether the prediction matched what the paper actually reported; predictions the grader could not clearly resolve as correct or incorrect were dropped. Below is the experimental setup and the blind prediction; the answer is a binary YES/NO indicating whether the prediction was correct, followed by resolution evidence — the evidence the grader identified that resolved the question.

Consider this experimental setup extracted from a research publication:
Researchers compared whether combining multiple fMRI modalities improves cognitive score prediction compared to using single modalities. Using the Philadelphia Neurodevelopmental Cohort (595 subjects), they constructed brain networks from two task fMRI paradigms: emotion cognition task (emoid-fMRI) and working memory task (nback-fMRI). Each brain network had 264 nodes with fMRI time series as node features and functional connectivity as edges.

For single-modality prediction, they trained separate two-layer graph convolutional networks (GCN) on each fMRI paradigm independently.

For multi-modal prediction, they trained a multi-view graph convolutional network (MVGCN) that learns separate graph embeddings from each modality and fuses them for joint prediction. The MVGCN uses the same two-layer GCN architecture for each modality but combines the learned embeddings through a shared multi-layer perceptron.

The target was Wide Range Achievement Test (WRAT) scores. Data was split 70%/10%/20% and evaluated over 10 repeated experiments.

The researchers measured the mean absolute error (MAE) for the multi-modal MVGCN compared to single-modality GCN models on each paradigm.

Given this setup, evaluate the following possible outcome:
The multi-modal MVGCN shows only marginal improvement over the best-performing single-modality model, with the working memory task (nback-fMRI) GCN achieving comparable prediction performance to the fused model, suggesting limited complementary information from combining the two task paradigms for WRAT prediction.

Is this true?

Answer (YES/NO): NO